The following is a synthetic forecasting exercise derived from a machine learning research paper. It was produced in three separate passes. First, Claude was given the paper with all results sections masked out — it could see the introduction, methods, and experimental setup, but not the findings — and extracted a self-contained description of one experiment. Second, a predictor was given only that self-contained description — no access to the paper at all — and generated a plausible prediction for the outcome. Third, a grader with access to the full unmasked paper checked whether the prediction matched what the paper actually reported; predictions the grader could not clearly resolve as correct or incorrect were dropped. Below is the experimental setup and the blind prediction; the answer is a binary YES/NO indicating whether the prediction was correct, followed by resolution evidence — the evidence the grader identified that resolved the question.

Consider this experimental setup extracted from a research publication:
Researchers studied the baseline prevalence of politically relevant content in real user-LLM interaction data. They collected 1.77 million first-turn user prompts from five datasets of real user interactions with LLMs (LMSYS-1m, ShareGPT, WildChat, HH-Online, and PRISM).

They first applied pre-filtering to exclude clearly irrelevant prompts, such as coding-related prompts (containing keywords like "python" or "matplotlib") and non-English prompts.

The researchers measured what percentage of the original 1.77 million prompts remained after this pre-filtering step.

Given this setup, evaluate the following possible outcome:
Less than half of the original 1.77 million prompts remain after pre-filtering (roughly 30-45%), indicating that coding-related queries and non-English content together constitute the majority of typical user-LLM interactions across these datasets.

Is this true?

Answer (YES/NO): NO